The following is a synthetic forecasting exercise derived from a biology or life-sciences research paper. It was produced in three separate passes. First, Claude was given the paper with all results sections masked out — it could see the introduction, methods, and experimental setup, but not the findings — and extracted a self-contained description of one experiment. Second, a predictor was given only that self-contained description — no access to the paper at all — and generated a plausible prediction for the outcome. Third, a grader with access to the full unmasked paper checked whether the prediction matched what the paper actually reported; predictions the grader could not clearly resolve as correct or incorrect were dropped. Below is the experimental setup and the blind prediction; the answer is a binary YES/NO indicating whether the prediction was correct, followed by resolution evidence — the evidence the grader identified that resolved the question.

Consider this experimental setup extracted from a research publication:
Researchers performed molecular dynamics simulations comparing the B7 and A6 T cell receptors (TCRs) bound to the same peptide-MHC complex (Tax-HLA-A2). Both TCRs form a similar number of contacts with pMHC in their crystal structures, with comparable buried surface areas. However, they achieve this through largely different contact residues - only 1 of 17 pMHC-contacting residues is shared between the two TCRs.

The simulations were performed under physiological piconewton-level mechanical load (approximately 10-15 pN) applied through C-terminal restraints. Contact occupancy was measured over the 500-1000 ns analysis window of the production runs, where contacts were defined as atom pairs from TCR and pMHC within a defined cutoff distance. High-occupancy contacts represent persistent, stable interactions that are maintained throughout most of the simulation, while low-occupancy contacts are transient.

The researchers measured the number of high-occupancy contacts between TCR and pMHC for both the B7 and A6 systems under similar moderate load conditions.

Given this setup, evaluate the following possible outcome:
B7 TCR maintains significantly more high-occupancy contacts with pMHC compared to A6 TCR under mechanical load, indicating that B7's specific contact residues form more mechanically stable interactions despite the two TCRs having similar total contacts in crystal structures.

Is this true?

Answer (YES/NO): NO